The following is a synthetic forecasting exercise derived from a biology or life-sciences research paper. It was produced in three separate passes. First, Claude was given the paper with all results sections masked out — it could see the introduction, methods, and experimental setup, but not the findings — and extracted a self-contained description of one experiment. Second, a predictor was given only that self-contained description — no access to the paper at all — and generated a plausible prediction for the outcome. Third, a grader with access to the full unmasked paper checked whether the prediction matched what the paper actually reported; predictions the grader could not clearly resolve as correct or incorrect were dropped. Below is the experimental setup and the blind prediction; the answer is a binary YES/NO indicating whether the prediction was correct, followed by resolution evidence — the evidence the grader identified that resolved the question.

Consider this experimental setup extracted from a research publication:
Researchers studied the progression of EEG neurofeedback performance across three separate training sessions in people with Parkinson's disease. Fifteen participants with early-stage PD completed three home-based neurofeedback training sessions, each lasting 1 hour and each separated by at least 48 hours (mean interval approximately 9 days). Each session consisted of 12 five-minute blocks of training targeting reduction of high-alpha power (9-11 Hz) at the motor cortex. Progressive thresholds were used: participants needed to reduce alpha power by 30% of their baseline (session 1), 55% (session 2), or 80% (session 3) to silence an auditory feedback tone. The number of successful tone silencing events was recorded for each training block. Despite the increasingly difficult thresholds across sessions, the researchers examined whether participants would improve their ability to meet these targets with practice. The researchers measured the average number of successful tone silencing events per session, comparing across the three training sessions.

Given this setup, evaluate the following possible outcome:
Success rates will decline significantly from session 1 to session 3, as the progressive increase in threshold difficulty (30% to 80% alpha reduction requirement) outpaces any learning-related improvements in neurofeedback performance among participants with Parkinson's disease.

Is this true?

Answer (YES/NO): NO